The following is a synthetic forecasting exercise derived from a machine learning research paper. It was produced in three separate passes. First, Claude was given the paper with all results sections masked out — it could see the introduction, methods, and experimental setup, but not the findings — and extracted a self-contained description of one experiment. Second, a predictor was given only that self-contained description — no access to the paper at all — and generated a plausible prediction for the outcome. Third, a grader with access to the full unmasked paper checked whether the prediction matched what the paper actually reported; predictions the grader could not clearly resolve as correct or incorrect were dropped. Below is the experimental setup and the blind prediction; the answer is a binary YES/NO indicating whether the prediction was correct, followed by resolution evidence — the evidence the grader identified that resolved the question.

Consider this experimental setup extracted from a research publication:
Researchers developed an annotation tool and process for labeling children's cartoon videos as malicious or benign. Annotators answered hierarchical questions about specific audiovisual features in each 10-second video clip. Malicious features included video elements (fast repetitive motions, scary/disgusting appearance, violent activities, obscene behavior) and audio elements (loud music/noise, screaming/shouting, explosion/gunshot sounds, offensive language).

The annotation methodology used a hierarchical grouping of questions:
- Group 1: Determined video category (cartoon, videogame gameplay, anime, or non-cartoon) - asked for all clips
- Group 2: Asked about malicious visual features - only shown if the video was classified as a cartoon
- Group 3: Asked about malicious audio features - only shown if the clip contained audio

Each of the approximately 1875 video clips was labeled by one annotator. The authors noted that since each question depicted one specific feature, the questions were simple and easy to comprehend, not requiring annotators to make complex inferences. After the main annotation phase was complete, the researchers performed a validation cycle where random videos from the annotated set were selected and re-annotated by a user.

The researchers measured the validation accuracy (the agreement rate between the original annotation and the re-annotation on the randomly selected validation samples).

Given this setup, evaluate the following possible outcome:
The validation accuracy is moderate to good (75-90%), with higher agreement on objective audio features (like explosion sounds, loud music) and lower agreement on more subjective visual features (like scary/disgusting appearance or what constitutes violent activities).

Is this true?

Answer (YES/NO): NO